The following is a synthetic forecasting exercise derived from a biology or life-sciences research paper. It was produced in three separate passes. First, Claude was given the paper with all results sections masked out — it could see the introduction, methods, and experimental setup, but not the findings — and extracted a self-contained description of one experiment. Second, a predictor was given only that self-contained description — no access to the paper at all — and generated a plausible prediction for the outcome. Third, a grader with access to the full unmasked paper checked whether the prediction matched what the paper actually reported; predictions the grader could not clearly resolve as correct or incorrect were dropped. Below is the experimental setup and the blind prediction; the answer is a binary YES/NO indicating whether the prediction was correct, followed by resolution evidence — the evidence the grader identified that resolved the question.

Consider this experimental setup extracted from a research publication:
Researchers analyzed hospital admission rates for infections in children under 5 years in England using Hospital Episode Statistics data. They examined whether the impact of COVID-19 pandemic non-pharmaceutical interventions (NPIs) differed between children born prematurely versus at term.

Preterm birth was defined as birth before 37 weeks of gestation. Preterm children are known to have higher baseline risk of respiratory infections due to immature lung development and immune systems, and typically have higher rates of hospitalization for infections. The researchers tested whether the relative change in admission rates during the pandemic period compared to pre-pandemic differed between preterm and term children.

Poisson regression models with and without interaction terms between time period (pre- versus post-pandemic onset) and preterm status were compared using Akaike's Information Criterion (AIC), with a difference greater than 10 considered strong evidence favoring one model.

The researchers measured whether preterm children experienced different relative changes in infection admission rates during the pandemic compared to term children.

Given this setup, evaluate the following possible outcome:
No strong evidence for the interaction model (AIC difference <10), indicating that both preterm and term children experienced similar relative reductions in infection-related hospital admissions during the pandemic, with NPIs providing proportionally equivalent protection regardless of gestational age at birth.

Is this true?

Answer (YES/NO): YES